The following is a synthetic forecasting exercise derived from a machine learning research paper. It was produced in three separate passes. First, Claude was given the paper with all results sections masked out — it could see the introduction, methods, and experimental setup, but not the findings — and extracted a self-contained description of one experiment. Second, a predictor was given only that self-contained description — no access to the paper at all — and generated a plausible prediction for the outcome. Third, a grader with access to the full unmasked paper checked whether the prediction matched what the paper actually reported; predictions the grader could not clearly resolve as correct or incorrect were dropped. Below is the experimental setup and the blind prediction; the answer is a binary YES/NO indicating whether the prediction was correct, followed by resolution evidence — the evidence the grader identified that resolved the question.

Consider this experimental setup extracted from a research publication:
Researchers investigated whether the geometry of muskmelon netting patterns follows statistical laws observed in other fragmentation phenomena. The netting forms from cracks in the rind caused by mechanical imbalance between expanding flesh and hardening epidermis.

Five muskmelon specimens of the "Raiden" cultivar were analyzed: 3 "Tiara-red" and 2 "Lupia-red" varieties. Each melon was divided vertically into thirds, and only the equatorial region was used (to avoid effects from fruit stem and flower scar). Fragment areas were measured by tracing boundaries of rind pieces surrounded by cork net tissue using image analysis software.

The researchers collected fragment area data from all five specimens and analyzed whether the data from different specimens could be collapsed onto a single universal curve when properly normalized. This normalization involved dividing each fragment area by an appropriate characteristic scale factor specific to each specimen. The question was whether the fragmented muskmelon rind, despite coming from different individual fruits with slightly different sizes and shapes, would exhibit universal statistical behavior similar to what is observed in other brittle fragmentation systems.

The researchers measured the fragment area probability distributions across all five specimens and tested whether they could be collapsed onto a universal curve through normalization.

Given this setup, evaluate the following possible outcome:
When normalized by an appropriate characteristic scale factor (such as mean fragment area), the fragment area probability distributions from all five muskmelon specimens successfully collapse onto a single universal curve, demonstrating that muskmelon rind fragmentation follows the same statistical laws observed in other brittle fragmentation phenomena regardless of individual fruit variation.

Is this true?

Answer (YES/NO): YES